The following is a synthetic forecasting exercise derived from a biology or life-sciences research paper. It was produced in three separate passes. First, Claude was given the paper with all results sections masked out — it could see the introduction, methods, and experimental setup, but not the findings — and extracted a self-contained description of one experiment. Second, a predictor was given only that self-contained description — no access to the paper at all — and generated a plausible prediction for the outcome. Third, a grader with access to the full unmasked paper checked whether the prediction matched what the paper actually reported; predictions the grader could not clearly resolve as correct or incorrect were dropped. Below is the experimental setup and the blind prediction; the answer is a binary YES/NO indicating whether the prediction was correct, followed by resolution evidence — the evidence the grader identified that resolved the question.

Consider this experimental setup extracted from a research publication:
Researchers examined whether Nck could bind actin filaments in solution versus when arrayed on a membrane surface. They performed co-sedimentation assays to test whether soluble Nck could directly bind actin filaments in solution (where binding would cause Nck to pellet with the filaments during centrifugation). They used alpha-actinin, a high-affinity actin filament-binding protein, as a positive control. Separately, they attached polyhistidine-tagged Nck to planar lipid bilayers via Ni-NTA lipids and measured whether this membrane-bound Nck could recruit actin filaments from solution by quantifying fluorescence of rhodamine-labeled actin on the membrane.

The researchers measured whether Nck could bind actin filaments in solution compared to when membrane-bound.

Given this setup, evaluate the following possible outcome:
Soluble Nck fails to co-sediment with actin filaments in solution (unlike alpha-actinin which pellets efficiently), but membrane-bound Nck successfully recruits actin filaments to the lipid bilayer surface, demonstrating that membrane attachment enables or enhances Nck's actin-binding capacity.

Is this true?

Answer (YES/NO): YES